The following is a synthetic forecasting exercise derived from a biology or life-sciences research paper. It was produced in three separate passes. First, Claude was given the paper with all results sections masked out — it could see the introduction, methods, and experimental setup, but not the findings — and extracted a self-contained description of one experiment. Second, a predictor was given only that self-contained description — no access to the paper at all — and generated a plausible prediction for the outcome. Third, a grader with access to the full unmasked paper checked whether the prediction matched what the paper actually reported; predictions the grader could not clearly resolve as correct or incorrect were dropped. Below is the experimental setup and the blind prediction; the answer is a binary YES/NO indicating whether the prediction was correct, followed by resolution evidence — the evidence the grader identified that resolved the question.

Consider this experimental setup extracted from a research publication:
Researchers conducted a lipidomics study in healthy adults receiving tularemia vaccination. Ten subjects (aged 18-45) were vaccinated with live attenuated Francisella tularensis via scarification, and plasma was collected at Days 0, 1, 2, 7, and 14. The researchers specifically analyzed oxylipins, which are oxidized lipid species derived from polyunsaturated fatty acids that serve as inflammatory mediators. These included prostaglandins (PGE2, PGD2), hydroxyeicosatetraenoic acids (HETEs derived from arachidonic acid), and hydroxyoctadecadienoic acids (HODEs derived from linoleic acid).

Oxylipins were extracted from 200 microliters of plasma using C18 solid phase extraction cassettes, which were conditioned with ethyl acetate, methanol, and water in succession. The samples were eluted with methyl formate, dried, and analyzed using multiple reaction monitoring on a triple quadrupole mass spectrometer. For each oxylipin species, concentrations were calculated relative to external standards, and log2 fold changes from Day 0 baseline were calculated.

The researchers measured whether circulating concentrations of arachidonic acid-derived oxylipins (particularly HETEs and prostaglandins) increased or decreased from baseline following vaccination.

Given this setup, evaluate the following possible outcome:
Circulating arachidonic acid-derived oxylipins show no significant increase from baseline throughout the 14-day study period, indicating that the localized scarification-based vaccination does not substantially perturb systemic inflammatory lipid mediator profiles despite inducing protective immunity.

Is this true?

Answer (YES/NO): NO